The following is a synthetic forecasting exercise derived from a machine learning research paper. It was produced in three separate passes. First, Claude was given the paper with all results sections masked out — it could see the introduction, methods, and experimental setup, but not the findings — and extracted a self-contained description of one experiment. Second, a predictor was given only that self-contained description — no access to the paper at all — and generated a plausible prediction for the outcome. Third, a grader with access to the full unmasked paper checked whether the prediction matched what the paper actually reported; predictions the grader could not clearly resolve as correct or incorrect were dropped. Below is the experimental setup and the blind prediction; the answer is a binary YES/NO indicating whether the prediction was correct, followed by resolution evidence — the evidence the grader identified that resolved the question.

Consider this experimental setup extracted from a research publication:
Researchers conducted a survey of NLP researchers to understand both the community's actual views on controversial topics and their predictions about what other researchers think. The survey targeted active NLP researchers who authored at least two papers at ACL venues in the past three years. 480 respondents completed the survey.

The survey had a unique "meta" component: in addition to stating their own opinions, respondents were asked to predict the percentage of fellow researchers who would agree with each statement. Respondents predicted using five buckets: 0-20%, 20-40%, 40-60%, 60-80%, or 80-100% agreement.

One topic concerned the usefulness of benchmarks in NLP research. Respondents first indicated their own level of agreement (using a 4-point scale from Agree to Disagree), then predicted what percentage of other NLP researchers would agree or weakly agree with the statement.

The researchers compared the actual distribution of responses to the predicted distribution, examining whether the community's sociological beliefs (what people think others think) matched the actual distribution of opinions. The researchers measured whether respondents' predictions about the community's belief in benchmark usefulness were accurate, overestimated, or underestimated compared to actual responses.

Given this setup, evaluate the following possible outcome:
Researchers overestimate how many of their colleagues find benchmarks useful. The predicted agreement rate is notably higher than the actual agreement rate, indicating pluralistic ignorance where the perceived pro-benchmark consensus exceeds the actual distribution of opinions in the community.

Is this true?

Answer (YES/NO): YES